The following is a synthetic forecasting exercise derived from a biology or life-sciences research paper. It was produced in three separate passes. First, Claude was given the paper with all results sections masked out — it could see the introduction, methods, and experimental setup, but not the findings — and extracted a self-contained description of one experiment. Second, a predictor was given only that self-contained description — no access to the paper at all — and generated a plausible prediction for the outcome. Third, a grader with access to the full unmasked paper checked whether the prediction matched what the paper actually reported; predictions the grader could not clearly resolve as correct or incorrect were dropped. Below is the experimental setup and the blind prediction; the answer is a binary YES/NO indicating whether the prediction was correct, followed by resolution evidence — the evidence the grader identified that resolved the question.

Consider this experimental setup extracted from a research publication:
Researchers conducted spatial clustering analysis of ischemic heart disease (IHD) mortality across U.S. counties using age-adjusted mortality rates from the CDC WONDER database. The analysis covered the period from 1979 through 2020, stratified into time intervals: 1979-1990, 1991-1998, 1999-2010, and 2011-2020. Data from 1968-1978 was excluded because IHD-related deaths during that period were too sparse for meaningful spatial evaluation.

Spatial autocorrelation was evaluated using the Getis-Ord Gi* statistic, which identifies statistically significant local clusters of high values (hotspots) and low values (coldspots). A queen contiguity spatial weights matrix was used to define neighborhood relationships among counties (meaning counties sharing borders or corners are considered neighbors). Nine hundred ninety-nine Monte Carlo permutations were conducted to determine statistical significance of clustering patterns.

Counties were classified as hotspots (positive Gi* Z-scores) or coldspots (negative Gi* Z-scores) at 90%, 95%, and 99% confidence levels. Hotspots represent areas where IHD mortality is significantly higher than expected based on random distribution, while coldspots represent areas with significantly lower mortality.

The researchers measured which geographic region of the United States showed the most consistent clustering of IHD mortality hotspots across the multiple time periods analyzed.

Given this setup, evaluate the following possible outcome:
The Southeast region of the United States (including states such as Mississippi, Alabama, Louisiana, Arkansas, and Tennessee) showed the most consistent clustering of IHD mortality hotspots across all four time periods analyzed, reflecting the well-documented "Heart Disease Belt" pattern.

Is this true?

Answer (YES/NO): NO